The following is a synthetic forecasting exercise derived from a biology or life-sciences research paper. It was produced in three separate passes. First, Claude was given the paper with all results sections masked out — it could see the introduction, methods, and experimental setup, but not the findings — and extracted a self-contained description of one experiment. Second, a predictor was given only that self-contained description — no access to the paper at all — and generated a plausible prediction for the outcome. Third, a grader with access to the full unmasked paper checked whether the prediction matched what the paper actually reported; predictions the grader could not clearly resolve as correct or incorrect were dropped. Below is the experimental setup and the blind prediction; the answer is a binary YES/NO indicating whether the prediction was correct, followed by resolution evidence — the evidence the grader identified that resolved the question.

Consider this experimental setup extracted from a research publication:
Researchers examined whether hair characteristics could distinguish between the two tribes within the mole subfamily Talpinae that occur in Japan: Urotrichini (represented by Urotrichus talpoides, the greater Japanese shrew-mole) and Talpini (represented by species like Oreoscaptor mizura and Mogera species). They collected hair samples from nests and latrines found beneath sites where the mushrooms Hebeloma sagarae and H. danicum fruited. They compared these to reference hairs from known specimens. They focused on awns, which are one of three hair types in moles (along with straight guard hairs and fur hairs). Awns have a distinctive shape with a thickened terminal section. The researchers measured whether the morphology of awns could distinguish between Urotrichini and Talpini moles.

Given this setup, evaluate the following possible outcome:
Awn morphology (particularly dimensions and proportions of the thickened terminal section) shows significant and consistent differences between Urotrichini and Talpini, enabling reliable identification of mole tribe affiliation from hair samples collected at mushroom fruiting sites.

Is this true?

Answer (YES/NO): NO